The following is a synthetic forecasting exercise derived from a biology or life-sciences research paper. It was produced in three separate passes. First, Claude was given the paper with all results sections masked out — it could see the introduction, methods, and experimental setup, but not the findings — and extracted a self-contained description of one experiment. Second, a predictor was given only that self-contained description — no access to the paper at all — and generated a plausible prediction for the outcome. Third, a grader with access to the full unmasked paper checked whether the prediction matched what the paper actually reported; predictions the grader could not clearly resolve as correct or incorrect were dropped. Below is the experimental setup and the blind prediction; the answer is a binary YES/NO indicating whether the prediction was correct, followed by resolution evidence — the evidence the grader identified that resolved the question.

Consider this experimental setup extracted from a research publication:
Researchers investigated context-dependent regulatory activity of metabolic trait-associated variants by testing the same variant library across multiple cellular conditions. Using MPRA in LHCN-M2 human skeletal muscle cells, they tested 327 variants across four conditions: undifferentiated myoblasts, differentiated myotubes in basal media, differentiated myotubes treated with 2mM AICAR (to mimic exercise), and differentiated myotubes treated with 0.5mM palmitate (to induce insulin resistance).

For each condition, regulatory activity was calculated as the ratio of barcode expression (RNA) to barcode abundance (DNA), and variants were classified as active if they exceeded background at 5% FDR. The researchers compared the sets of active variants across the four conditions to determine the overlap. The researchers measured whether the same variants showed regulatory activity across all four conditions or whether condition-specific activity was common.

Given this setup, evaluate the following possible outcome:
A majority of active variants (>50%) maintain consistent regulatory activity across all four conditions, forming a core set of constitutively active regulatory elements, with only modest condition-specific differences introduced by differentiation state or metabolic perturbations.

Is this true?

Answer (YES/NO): NO